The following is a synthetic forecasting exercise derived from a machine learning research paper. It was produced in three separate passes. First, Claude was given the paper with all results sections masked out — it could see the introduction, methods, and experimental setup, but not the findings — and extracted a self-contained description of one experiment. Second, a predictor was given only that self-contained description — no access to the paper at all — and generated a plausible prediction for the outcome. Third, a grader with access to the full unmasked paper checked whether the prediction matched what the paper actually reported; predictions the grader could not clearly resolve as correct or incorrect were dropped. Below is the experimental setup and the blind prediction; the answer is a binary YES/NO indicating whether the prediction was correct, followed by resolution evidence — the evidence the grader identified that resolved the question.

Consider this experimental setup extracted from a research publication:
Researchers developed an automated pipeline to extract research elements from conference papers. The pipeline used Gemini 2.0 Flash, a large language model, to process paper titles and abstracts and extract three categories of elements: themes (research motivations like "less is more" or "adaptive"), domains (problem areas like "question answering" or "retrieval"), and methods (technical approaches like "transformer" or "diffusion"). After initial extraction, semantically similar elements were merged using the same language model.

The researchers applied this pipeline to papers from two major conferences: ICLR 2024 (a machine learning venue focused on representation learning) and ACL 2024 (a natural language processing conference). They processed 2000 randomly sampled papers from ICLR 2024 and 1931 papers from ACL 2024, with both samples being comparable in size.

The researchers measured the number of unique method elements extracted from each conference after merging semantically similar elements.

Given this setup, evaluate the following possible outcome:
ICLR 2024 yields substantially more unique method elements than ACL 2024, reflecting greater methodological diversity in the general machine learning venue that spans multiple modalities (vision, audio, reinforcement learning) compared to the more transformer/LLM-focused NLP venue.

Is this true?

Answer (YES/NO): YES